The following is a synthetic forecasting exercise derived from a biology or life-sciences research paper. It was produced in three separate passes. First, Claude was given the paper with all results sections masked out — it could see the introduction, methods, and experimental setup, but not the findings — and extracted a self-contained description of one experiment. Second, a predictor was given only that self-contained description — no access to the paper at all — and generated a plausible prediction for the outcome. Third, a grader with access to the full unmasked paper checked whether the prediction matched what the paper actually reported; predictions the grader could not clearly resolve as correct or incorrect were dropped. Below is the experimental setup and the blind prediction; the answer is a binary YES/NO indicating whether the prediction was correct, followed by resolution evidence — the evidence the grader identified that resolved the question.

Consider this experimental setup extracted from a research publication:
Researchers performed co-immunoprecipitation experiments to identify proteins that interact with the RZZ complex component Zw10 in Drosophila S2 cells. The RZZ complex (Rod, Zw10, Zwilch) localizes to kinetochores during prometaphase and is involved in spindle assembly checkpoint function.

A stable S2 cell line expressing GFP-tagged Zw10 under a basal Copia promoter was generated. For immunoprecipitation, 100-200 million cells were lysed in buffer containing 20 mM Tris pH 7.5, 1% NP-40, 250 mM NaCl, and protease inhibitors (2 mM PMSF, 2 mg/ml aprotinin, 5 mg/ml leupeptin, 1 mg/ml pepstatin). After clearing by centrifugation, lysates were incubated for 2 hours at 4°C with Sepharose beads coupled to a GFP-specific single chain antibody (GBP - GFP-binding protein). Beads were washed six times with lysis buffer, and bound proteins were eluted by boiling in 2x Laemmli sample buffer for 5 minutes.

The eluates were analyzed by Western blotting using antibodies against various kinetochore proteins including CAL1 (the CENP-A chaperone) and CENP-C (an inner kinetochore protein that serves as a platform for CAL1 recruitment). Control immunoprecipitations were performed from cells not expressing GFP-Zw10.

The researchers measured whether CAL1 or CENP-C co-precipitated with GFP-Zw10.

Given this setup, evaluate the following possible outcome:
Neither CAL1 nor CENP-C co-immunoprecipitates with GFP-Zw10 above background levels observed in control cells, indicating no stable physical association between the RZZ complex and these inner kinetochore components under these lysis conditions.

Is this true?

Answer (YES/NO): NO